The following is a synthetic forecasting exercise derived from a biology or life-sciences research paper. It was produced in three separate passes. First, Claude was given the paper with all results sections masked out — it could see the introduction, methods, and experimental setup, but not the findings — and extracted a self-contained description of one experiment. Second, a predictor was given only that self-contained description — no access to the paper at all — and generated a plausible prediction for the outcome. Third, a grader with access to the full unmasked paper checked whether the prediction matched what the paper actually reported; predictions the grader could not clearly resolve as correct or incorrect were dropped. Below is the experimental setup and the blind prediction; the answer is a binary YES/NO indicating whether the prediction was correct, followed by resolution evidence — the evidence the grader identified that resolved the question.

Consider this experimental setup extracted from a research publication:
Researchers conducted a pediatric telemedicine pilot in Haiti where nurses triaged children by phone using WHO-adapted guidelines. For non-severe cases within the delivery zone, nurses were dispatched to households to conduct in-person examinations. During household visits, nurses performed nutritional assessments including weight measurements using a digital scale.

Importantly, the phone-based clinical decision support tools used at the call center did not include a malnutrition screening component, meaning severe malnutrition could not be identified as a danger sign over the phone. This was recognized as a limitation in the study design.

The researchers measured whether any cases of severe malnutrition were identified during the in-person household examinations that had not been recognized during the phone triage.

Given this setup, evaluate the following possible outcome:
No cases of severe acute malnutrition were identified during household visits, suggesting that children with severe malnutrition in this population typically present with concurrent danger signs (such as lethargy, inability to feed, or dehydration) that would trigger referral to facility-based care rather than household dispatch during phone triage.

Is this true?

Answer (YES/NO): NO